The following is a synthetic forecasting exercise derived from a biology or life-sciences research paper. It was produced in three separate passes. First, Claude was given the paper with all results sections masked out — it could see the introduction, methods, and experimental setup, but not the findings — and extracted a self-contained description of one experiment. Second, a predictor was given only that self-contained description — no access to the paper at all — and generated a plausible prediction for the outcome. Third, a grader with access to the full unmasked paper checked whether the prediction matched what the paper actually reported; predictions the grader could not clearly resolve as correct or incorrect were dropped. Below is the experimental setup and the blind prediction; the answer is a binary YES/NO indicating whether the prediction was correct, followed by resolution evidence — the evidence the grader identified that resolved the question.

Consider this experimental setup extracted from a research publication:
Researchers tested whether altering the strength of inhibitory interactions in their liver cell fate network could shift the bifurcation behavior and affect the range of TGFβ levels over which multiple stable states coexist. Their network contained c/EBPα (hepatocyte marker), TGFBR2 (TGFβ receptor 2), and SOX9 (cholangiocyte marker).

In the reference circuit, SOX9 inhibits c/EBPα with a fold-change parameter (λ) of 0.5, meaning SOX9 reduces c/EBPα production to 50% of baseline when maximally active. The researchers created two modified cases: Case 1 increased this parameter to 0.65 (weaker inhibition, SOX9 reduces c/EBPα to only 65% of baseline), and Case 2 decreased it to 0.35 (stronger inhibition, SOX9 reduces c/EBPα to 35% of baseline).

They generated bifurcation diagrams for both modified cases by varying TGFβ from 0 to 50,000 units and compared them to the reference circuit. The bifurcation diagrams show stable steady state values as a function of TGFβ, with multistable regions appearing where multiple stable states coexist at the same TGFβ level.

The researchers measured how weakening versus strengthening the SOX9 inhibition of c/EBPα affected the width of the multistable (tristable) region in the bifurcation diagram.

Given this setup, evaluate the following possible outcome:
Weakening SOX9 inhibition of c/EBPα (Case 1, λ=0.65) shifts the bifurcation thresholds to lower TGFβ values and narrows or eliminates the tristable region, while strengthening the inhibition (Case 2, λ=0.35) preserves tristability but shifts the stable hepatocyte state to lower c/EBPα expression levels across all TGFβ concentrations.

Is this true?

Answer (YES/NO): NO